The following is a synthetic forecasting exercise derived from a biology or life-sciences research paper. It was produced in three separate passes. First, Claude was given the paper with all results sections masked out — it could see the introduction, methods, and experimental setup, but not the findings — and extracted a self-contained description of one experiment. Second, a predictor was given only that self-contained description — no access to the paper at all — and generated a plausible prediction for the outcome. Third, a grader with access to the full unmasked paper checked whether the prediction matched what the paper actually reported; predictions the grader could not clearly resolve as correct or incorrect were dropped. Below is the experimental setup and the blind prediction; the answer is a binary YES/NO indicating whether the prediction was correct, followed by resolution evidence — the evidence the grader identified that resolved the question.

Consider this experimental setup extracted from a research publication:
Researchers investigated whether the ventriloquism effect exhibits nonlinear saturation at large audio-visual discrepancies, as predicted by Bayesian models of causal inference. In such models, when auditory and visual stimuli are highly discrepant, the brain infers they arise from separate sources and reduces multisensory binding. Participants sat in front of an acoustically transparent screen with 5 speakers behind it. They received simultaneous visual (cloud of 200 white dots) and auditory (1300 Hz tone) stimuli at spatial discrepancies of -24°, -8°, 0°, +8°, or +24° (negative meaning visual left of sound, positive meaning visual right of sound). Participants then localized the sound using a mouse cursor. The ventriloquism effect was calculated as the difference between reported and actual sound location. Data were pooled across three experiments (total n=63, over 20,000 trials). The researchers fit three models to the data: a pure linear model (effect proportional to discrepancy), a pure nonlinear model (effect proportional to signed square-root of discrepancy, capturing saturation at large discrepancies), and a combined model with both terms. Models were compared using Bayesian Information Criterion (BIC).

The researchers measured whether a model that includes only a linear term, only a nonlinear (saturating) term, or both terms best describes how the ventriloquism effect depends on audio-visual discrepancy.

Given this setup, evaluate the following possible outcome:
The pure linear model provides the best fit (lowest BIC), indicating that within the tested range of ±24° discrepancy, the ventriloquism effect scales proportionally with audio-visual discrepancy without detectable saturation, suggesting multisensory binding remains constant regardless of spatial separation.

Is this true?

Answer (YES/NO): NO